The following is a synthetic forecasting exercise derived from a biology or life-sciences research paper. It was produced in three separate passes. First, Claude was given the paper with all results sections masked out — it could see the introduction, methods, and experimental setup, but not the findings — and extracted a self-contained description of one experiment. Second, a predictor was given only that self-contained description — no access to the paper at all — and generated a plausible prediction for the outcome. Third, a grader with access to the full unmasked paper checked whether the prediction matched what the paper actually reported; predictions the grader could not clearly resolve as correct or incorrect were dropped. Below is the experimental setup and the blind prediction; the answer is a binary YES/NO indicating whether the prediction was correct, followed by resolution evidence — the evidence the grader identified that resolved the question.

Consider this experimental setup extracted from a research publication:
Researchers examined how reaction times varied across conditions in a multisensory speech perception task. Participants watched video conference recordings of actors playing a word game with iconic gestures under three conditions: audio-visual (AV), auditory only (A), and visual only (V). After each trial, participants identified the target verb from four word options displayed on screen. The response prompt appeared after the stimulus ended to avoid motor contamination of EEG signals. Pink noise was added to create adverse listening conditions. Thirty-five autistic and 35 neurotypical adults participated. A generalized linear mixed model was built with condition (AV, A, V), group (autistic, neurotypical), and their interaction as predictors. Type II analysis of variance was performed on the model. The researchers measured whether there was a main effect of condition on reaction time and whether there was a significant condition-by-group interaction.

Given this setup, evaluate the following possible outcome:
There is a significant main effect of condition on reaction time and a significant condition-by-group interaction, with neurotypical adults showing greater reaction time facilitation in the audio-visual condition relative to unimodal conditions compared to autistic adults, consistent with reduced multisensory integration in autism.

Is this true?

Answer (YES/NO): NO